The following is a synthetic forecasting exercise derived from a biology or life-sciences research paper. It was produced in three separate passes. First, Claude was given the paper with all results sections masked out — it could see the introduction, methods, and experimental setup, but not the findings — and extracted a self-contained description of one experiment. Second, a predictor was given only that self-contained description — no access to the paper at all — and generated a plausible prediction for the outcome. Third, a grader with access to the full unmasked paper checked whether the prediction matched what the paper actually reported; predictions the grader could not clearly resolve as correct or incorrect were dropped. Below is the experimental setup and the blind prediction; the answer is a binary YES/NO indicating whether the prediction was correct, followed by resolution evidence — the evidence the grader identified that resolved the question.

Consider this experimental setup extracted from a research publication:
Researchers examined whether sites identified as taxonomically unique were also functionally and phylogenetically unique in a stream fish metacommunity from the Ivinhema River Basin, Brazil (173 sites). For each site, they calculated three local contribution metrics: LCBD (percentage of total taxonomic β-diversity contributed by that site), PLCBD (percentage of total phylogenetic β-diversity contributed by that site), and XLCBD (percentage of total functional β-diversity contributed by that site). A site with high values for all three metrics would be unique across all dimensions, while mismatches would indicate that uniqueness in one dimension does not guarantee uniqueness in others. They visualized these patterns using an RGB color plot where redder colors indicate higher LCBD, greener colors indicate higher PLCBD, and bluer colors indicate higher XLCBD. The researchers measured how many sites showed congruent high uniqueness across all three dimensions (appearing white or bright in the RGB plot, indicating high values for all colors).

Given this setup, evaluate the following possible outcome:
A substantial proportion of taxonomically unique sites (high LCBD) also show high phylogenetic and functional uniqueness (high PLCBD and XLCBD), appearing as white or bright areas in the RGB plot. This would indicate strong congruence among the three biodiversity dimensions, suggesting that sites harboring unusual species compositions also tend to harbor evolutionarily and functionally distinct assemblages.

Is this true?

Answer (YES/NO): NO